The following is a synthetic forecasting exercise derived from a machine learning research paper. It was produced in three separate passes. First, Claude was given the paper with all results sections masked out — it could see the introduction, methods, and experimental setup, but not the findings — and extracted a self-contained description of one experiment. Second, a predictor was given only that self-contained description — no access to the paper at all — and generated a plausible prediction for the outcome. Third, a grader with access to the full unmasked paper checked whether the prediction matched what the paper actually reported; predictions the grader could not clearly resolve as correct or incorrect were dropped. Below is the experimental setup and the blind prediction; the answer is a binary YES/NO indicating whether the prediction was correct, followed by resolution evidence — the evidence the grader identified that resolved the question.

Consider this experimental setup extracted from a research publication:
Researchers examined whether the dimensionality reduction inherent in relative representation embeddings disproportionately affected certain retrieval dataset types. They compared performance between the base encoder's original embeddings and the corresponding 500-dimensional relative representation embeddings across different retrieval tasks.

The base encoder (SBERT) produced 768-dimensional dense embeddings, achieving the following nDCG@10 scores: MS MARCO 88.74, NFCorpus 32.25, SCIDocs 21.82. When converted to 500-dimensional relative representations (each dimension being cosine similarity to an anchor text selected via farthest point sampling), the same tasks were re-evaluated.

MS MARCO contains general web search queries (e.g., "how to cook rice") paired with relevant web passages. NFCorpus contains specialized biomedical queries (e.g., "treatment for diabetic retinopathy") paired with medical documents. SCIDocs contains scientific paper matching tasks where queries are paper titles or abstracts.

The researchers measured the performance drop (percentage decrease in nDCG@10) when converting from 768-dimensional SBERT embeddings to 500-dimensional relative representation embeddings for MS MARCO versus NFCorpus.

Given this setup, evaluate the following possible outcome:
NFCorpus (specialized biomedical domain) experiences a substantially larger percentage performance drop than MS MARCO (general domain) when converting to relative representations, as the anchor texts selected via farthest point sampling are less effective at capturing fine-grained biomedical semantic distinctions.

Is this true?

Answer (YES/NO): YES